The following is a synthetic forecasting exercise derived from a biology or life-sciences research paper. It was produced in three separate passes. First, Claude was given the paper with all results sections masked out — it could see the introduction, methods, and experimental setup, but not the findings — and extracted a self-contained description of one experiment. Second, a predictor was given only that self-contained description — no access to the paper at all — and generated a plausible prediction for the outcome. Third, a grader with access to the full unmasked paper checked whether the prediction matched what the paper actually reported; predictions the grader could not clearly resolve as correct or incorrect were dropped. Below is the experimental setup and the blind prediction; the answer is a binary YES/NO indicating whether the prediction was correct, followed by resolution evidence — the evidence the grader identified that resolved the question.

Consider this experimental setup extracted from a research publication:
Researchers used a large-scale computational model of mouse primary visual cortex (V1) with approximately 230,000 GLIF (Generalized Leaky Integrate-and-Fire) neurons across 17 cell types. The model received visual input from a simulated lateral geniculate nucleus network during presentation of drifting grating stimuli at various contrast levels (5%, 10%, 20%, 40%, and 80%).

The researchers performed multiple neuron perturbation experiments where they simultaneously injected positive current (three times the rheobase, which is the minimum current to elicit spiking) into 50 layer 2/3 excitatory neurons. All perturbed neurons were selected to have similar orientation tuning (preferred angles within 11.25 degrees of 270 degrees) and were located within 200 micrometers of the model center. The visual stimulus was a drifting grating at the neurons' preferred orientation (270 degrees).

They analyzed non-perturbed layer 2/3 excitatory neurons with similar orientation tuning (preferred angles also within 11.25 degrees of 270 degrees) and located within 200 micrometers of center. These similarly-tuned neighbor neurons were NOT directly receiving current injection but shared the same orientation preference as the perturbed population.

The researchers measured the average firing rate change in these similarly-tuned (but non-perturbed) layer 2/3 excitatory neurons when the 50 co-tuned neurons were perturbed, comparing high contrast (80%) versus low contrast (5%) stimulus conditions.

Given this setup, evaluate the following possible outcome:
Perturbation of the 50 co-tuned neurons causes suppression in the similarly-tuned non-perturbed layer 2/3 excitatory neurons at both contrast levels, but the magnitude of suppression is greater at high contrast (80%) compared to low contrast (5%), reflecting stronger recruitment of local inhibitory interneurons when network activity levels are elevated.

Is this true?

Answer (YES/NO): NO